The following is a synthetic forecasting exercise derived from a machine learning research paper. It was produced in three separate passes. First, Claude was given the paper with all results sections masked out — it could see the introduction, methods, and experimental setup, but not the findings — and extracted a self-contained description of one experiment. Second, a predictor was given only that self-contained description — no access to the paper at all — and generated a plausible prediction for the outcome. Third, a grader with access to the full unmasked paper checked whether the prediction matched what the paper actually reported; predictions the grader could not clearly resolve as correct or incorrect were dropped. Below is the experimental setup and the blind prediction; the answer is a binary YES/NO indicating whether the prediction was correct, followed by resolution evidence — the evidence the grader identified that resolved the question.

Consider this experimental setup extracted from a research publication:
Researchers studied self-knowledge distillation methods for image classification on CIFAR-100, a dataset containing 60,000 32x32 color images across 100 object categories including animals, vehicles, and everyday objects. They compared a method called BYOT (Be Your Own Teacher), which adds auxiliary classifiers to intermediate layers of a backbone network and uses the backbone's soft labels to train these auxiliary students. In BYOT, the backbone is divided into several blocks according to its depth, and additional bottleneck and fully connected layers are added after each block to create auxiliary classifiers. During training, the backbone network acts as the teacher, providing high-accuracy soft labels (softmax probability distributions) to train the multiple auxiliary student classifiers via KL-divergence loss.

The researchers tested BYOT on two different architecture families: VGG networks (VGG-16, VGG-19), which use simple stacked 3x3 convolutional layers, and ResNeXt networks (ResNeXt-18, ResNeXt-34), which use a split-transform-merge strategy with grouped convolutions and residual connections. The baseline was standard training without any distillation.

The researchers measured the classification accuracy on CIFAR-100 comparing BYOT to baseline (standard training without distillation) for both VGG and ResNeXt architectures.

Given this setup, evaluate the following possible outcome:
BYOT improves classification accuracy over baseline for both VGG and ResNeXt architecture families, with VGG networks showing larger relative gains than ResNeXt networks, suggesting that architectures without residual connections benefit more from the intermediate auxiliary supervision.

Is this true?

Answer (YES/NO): NO